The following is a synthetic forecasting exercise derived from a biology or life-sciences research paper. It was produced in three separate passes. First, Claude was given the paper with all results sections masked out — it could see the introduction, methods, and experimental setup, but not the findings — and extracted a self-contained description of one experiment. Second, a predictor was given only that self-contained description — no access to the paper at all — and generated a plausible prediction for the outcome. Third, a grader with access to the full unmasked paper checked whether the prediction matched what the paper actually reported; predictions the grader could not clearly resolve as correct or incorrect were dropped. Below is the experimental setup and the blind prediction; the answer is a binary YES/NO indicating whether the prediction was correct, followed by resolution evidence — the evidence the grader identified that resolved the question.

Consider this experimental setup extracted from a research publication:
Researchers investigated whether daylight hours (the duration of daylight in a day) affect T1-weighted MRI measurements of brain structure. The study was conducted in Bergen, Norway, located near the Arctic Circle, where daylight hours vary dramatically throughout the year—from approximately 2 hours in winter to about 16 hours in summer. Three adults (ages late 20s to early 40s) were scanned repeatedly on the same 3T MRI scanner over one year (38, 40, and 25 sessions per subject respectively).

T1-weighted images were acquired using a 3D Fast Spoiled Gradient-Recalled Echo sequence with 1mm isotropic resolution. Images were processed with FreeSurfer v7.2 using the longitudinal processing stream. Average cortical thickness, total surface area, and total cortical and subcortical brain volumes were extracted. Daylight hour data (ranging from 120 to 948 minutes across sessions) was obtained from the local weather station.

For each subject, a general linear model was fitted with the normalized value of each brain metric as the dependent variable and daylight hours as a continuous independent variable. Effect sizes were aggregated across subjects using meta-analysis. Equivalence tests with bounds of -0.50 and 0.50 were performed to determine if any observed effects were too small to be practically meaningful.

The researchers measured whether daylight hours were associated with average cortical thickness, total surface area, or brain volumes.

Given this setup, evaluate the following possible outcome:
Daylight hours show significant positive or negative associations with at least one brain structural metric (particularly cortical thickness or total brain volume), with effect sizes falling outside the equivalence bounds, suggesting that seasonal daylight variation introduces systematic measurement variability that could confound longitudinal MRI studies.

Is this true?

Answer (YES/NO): NO